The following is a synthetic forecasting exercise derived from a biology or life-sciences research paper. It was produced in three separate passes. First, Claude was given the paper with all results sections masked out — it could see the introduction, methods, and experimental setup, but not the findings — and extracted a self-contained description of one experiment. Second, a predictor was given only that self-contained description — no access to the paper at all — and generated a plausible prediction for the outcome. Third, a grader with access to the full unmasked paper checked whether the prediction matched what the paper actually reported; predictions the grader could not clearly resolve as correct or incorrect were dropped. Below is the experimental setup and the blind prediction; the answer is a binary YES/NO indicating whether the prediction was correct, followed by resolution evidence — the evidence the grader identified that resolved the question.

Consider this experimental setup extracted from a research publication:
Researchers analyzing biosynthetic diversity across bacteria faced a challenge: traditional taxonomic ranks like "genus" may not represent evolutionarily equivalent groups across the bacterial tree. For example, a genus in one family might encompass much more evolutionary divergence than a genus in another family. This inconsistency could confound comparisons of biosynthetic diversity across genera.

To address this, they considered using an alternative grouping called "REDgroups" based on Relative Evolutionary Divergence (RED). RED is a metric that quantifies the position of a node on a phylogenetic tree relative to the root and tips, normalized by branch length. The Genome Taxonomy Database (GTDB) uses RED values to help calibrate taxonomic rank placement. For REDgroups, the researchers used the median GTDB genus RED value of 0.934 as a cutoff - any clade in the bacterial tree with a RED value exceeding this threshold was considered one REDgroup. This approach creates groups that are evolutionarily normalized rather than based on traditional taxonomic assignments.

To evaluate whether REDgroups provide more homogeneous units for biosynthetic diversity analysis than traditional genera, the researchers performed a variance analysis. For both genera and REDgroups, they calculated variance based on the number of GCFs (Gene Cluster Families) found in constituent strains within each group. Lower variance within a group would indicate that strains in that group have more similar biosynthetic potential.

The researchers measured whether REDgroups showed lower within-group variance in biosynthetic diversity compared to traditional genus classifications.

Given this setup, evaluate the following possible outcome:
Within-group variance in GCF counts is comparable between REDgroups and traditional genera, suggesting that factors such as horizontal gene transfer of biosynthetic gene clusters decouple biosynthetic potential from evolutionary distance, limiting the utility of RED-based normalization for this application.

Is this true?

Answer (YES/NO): NO